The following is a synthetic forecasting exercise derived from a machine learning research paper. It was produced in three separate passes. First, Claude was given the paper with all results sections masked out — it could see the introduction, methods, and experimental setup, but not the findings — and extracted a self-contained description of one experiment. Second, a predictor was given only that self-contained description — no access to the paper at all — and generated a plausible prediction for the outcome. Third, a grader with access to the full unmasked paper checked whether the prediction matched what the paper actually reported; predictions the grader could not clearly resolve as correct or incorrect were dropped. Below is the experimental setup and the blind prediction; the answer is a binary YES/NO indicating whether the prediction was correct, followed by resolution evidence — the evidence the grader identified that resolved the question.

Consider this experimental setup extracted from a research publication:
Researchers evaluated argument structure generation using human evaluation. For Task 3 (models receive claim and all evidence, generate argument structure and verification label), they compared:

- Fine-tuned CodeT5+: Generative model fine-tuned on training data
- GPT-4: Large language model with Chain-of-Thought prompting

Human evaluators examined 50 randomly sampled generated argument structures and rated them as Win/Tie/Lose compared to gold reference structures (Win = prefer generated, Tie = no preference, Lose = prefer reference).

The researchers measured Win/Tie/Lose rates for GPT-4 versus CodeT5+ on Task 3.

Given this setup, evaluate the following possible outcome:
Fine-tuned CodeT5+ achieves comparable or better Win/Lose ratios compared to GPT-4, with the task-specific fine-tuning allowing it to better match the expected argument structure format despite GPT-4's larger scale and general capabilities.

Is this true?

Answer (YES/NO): NO